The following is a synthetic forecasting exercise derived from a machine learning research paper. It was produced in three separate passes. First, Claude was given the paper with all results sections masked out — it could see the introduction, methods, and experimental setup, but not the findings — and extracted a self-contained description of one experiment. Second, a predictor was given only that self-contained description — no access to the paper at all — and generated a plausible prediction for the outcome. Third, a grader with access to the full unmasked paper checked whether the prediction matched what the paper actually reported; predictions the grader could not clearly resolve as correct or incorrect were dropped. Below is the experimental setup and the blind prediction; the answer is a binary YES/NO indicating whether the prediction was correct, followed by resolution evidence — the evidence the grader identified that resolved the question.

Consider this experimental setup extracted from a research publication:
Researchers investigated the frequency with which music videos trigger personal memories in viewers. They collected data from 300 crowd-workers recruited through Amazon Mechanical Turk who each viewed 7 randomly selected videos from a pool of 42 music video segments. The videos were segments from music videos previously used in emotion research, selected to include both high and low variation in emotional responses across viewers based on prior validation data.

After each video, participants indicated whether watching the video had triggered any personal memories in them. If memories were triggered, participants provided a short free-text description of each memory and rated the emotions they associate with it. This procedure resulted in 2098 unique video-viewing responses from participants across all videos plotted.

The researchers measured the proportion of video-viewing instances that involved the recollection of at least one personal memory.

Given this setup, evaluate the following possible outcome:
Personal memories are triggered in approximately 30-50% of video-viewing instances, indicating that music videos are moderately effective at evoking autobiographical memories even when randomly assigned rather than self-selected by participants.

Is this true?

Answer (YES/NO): YES